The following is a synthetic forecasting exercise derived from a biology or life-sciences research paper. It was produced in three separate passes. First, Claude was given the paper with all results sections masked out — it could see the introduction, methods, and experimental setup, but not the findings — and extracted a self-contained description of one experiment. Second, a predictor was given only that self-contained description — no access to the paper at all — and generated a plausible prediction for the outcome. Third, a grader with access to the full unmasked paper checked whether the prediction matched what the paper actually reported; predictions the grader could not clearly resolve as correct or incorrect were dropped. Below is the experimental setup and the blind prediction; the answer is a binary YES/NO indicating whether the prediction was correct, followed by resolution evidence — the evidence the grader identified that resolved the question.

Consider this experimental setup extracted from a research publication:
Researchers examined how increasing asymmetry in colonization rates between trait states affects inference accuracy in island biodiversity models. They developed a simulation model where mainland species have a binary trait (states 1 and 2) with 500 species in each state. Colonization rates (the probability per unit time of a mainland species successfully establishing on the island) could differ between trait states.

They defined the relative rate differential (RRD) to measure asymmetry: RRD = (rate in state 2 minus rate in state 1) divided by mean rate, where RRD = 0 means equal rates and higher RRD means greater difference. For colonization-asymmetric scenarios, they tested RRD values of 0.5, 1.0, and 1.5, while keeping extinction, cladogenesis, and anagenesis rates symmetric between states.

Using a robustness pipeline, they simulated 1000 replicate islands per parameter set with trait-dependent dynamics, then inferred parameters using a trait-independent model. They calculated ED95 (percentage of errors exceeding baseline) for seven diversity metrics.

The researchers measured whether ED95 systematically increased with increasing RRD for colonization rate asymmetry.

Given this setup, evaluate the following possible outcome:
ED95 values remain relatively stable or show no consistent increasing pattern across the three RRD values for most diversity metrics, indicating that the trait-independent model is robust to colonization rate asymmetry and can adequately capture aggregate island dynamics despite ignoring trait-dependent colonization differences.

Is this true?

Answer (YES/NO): YES